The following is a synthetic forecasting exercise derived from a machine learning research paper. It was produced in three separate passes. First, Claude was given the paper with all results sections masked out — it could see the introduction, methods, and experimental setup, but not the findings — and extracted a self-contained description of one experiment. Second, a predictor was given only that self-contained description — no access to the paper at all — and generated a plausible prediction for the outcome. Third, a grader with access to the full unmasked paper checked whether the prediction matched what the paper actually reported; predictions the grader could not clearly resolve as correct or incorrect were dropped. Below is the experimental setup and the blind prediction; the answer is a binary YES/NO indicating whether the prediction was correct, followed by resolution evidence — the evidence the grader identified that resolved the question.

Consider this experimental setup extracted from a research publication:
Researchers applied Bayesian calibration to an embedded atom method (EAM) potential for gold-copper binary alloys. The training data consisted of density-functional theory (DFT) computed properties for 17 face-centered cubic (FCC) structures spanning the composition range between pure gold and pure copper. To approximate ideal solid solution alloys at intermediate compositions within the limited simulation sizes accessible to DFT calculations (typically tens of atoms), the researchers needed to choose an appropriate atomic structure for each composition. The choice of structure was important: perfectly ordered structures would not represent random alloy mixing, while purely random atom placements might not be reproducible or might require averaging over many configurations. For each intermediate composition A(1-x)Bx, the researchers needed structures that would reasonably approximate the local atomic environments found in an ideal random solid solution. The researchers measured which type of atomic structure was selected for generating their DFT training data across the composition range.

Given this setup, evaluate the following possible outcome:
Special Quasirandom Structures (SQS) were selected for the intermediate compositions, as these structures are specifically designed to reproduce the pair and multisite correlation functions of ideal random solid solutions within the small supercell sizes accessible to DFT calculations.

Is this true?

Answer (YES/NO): YES